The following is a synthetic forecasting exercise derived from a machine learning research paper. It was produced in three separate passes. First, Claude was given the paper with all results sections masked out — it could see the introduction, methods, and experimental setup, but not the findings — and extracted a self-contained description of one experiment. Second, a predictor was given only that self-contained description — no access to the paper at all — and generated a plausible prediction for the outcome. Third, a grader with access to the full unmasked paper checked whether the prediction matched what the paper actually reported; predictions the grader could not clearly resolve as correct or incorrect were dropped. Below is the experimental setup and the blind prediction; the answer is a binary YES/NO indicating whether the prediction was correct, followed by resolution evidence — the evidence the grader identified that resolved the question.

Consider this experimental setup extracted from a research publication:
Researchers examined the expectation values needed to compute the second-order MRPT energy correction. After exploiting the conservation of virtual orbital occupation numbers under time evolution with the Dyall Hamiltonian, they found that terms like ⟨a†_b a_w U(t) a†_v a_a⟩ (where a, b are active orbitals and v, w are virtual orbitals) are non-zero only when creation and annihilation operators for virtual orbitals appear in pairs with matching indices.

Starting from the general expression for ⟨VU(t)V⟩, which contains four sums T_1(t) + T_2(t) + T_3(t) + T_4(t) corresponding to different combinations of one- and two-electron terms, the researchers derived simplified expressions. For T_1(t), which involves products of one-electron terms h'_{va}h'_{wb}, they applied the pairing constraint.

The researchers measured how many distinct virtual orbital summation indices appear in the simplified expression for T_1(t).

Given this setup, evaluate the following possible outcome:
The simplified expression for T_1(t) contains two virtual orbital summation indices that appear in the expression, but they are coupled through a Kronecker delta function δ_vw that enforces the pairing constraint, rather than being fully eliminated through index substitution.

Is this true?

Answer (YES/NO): NO